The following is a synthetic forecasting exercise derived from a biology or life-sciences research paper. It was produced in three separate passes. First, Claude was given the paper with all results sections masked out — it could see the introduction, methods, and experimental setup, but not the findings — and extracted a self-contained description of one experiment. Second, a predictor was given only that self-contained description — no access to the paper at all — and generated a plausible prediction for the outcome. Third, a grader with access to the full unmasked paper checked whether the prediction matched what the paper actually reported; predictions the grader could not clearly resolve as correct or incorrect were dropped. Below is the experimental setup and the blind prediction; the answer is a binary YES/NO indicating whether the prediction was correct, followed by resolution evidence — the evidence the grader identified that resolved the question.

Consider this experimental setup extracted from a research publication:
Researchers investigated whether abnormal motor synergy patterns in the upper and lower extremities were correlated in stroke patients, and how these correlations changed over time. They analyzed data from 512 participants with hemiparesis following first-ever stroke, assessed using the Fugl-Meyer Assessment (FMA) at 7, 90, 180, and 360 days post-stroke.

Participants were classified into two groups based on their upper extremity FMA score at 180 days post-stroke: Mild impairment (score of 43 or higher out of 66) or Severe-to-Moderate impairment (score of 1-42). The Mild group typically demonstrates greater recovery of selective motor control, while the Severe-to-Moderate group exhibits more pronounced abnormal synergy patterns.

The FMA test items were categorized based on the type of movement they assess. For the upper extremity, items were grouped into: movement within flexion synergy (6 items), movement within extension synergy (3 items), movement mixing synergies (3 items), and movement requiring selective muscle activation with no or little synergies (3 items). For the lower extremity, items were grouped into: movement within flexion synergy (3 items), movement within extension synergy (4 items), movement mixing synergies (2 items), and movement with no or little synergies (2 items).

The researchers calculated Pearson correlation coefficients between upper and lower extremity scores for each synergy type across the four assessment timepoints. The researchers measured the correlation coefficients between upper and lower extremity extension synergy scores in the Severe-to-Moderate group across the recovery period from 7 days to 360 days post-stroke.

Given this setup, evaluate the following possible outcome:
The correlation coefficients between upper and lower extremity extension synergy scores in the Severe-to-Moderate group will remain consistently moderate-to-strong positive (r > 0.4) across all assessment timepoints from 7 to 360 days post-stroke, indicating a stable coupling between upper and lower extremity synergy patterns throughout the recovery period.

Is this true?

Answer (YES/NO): NO